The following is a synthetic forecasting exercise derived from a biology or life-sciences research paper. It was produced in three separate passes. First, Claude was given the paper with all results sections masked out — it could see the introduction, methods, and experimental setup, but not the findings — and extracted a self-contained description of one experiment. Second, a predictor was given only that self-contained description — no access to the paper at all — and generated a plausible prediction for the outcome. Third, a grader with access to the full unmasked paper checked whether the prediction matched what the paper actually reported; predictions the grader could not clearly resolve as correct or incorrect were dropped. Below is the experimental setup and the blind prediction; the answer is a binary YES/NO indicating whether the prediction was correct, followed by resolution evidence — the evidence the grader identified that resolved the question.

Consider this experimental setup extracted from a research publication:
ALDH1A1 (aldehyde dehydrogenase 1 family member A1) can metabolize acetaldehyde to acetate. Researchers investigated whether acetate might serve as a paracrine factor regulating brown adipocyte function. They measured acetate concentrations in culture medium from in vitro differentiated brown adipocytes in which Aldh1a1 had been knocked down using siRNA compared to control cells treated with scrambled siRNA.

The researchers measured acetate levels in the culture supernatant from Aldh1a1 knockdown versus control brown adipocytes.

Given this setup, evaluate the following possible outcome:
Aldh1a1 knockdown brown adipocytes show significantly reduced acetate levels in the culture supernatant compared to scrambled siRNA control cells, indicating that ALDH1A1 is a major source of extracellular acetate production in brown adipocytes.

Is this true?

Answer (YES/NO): YES